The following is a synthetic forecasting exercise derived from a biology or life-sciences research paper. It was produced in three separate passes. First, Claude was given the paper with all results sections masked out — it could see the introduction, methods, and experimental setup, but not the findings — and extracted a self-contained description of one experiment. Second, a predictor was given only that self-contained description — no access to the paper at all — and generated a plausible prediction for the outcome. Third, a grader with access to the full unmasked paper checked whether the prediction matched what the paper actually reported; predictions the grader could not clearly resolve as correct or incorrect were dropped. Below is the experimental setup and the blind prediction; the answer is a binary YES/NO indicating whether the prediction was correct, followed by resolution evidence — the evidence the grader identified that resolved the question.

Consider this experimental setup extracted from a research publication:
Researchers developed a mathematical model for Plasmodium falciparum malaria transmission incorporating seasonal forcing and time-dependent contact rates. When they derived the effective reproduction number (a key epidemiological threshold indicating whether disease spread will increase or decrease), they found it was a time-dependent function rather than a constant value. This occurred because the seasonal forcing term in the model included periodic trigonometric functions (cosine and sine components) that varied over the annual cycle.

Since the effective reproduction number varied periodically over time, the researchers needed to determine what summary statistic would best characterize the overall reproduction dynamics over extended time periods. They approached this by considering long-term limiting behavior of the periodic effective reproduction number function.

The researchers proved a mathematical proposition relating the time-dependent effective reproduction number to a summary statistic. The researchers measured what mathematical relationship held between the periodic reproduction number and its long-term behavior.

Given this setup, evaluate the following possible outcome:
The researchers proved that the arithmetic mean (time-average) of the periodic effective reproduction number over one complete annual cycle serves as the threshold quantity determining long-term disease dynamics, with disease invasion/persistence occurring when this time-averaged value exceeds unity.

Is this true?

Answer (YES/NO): NO